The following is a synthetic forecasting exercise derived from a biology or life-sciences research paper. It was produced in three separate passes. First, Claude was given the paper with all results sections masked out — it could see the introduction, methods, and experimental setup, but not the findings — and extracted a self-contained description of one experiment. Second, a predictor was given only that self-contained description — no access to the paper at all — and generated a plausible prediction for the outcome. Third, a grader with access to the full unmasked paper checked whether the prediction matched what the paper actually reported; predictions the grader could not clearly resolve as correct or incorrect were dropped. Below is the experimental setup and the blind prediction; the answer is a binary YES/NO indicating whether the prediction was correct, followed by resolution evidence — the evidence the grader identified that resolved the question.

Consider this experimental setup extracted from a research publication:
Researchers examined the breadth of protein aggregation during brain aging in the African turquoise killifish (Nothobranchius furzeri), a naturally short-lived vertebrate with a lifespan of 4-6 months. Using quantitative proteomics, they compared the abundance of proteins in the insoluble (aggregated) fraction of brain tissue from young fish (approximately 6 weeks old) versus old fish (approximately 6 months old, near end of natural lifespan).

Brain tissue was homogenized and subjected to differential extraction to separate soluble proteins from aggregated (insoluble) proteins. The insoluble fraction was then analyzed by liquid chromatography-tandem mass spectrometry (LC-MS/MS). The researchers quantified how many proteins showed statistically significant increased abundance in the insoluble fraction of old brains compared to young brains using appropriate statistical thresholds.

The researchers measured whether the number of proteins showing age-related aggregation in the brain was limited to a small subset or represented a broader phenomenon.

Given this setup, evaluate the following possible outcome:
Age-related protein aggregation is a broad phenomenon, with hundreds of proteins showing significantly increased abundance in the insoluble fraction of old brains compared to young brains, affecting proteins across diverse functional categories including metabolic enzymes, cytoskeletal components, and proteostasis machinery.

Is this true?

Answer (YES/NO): NO